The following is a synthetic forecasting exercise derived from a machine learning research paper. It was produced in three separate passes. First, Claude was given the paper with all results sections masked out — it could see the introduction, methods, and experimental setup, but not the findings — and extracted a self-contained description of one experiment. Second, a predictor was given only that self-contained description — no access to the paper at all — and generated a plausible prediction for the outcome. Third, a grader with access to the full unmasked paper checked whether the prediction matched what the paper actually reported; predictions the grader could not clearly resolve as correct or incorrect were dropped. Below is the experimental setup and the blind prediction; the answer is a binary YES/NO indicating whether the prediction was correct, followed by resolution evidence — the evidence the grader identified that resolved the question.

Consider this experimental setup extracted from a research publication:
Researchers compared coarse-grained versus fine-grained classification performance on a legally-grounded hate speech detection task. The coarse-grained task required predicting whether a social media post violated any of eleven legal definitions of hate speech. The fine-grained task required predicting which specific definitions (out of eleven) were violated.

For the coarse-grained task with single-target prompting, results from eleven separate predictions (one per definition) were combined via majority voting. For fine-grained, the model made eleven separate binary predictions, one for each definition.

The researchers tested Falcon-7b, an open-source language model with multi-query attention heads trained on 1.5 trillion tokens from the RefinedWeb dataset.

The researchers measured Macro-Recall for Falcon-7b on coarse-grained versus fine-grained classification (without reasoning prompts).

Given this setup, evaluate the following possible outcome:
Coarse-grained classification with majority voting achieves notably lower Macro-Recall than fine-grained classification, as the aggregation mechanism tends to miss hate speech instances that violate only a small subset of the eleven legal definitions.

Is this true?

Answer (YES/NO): YES